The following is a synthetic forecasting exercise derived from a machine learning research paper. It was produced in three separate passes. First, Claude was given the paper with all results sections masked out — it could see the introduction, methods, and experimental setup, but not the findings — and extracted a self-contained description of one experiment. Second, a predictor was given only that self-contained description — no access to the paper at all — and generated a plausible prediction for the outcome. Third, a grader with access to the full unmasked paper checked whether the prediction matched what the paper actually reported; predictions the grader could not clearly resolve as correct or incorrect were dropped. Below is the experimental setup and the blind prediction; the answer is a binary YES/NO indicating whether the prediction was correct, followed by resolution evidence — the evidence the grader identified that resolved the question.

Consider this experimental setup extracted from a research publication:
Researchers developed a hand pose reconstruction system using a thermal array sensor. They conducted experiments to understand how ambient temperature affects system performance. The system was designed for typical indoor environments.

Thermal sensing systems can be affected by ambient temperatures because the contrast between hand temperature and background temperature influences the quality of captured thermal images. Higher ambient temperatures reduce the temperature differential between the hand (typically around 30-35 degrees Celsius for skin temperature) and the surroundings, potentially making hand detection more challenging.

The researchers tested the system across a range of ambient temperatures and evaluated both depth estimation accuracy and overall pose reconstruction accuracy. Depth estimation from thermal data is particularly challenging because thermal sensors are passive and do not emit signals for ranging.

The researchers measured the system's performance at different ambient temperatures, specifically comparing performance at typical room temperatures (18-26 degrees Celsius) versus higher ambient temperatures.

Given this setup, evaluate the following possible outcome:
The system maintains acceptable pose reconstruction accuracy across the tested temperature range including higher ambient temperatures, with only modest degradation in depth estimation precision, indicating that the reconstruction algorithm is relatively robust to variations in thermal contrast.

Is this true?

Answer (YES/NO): NO